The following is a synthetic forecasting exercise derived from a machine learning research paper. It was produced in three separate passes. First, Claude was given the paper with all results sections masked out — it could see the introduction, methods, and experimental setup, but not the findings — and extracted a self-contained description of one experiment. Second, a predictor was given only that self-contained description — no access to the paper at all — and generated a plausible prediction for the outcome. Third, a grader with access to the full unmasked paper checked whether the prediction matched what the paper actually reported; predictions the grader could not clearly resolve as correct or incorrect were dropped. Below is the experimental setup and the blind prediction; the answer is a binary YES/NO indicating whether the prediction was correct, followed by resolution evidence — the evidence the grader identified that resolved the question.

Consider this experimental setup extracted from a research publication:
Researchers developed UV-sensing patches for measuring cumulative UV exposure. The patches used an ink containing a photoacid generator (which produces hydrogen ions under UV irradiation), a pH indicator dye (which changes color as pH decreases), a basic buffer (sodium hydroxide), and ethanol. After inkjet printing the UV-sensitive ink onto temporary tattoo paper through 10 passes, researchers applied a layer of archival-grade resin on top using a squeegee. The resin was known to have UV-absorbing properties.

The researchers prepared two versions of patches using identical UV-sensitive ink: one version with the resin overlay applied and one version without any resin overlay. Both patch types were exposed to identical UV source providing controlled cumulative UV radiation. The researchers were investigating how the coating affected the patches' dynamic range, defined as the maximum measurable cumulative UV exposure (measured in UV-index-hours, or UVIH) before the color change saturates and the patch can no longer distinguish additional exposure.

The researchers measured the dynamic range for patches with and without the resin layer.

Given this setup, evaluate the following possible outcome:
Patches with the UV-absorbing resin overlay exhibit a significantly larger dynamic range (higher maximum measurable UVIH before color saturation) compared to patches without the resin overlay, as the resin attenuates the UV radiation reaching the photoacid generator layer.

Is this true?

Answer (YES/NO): YES